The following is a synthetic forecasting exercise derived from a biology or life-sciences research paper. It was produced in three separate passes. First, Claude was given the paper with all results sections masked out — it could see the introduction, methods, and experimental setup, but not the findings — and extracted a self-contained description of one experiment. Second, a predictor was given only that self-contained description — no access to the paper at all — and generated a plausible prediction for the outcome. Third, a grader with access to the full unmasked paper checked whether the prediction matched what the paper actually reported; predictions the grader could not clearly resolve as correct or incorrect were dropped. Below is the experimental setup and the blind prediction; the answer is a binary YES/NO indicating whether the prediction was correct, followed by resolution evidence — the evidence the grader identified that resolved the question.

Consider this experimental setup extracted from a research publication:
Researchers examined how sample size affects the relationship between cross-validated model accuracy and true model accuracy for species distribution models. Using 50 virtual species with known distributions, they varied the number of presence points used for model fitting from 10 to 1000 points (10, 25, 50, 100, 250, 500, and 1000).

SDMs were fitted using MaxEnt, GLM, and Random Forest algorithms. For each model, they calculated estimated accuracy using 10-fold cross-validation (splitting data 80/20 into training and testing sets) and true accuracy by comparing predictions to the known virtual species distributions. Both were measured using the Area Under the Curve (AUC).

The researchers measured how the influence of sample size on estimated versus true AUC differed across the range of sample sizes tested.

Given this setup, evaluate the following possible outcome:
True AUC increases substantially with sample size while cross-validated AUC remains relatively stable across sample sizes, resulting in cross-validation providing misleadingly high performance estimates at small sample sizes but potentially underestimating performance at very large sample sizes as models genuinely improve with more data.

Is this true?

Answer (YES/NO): NO